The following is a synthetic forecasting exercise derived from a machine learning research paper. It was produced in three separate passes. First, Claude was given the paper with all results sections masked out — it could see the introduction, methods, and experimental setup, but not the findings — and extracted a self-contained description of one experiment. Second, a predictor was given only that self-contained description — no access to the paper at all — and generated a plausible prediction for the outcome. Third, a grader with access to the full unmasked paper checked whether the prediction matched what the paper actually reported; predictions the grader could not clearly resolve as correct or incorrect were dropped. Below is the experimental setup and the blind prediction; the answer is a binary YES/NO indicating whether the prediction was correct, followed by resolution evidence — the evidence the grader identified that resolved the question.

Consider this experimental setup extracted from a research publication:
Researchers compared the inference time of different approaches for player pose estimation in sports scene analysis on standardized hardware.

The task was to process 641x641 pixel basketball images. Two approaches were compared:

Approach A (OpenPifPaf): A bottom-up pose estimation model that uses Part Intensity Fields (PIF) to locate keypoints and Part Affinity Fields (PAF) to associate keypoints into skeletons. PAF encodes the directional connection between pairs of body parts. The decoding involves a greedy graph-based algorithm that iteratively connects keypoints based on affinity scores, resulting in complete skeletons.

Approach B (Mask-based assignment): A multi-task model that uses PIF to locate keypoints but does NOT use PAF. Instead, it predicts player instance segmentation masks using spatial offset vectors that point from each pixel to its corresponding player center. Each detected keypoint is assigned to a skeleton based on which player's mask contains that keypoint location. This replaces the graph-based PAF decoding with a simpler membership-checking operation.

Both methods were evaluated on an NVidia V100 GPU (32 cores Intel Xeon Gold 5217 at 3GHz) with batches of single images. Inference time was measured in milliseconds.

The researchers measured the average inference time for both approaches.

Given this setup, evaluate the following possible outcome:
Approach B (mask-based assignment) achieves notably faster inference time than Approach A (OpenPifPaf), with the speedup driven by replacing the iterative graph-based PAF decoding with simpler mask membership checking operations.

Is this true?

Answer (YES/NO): NO